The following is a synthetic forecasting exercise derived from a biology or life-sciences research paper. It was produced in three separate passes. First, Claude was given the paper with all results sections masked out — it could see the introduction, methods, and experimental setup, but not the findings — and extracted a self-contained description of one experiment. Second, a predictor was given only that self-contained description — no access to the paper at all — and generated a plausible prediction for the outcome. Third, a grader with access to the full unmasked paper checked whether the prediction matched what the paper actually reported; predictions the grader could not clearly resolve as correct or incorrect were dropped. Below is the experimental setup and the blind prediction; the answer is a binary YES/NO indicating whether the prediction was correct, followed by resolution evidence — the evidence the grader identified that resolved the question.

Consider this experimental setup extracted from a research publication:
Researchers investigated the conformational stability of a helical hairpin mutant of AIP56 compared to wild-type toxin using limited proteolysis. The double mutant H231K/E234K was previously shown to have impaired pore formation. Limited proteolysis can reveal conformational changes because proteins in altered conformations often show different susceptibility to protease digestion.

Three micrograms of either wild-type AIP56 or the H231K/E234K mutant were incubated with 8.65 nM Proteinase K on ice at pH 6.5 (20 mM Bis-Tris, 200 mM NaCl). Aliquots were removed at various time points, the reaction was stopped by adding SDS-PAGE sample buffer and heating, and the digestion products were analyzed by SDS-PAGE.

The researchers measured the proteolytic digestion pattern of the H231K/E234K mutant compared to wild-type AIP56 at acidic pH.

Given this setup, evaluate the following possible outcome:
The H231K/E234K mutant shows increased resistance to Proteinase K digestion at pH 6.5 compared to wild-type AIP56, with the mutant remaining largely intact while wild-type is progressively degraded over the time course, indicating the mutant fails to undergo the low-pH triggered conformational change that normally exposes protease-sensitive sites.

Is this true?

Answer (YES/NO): NO